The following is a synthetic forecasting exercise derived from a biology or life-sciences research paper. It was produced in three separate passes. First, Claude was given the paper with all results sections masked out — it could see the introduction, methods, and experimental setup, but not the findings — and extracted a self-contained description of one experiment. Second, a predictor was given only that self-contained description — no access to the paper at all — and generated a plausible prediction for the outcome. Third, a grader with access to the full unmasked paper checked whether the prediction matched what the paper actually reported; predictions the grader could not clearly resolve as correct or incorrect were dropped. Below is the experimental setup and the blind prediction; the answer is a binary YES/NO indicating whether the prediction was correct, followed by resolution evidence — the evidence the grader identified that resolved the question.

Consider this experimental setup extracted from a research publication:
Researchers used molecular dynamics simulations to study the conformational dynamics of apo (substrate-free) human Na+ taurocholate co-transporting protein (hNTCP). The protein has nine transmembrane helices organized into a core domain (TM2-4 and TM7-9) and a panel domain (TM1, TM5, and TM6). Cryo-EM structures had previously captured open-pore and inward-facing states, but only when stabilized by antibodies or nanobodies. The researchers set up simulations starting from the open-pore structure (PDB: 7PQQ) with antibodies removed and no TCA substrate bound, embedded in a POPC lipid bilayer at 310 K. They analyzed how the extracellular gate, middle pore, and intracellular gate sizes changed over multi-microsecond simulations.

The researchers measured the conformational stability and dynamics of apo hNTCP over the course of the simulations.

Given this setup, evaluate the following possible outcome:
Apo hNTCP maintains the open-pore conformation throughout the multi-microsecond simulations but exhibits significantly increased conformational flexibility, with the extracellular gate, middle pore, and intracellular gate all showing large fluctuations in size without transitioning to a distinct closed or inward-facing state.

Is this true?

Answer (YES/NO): NO